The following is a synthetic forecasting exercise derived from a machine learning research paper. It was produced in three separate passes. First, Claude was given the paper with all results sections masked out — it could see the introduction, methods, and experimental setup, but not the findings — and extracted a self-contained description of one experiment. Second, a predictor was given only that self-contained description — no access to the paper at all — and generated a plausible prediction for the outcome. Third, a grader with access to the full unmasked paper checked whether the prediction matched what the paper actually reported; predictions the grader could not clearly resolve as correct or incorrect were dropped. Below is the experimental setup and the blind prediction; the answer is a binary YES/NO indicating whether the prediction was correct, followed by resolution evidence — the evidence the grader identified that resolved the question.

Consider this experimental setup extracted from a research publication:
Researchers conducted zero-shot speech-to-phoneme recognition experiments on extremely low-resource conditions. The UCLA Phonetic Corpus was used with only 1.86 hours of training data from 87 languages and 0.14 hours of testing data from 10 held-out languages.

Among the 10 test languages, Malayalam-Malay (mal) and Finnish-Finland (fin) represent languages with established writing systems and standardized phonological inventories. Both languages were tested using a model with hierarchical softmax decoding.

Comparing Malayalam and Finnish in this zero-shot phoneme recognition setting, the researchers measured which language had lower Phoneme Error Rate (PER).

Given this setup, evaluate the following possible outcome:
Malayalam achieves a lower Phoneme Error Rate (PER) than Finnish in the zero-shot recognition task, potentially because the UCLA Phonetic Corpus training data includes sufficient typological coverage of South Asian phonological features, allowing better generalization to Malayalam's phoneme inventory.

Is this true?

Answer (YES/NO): NO